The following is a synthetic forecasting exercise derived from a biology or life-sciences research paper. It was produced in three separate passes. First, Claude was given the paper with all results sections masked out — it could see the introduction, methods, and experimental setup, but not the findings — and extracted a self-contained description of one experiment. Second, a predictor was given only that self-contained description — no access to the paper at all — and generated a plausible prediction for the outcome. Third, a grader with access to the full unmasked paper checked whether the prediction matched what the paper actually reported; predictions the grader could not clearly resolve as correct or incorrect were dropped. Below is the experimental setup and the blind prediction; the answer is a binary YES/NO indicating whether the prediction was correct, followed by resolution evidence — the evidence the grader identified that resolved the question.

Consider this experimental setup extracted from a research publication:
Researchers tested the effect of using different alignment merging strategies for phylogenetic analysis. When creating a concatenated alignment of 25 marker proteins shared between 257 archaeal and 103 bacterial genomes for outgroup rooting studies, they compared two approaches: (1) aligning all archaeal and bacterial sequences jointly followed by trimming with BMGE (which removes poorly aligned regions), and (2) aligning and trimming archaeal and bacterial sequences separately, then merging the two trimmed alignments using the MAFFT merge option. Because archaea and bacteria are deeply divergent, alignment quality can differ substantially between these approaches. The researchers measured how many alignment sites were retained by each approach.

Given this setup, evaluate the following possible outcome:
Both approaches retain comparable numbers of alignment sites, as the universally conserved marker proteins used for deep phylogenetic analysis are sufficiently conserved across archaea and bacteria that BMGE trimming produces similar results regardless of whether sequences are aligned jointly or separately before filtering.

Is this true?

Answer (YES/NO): NO